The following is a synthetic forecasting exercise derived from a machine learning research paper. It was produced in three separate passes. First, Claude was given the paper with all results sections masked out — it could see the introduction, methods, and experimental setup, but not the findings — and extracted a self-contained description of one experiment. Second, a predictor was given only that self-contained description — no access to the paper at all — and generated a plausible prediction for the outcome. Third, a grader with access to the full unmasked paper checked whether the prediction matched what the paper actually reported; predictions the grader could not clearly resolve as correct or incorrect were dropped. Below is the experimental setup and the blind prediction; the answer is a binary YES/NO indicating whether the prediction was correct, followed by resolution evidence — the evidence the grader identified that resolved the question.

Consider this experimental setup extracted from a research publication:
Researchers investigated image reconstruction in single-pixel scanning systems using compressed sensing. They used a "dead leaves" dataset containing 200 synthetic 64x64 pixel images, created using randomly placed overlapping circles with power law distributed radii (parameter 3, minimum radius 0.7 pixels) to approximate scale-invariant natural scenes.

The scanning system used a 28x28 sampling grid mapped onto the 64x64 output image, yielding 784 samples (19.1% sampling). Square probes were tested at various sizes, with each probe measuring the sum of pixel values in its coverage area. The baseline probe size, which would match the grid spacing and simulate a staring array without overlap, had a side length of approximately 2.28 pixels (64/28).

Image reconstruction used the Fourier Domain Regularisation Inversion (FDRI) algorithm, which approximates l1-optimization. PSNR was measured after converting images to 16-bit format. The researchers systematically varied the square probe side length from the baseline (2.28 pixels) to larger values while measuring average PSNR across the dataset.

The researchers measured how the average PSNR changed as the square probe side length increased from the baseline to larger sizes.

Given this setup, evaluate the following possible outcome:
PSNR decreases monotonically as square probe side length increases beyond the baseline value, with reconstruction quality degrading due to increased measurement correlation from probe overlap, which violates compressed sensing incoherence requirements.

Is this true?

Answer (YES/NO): NO